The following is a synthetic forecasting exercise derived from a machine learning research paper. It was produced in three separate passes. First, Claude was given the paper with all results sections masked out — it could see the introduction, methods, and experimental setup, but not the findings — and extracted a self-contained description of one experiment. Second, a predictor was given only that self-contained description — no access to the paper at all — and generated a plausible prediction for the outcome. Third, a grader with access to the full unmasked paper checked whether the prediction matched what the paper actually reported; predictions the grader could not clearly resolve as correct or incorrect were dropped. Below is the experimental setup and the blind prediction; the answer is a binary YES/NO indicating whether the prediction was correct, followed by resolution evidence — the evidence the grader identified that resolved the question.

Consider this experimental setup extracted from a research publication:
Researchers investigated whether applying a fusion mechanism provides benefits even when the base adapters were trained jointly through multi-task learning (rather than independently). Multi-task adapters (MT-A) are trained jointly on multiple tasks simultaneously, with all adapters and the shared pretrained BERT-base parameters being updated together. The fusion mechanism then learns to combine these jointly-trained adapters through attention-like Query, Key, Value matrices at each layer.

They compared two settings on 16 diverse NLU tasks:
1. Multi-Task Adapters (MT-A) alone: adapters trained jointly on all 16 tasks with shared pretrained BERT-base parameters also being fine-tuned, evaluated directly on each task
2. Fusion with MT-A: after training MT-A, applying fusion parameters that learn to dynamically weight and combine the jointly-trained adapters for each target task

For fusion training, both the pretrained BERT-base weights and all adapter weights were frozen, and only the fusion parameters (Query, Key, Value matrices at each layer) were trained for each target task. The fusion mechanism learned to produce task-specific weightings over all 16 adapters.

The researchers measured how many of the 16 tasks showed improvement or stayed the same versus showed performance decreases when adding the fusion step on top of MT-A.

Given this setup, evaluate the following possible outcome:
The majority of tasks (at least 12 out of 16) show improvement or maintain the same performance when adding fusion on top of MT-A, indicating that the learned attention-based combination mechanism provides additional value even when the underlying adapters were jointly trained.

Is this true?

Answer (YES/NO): YES